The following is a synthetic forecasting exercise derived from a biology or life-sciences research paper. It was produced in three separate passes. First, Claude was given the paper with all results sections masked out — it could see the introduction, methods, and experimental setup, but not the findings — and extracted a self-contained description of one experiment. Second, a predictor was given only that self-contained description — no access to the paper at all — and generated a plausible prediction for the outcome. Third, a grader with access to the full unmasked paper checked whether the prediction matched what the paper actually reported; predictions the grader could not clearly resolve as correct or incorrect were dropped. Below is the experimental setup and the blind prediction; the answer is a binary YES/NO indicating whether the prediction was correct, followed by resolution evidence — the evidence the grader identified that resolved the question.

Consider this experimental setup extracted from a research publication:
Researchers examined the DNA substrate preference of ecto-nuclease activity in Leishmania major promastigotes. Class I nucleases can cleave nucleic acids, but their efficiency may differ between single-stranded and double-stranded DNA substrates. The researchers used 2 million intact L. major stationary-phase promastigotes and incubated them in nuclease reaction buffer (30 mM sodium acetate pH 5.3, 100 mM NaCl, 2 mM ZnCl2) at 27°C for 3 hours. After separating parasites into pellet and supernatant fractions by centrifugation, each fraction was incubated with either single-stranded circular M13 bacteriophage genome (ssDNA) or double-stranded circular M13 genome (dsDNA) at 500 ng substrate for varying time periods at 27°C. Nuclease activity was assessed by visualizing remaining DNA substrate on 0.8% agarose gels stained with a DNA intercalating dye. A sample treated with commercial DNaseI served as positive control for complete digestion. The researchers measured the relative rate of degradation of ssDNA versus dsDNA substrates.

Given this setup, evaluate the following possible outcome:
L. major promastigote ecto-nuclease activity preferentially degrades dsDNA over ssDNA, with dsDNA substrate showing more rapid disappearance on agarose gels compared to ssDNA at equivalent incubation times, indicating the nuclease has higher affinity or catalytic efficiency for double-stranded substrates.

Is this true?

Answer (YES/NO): NO